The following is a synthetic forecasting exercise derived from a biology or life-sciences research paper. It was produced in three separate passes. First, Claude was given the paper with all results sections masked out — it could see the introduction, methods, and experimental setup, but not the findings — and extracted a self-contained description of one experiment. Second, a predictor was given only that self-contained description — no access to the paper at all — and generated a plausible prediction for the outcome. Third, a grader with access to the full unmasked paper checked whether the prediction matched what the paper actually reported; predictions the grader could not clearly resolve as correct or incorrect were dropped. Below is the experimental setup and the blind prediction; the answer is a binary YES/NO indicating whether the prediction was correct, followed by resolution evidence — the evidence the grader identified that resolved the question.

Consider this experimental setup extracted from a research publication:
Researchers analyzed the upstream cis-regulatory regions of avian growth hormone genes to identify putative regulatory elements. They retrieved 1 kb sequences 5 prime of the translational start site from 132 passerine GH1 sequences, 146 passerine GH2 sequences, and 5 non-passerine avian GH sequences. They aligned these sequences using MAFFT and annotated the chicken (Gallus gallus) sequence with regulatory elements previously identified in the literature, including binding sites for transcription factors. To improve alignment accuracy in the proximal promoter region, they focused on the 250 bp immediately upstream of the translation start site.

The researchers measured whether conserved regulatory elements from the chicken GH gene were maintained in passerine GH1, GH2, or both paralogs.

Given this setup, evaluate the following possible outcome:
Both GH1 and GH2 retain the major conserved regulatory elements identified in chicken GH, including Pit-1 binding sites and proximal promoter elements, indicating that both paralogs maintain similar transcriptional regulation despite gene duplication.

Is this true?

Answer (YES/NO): NO